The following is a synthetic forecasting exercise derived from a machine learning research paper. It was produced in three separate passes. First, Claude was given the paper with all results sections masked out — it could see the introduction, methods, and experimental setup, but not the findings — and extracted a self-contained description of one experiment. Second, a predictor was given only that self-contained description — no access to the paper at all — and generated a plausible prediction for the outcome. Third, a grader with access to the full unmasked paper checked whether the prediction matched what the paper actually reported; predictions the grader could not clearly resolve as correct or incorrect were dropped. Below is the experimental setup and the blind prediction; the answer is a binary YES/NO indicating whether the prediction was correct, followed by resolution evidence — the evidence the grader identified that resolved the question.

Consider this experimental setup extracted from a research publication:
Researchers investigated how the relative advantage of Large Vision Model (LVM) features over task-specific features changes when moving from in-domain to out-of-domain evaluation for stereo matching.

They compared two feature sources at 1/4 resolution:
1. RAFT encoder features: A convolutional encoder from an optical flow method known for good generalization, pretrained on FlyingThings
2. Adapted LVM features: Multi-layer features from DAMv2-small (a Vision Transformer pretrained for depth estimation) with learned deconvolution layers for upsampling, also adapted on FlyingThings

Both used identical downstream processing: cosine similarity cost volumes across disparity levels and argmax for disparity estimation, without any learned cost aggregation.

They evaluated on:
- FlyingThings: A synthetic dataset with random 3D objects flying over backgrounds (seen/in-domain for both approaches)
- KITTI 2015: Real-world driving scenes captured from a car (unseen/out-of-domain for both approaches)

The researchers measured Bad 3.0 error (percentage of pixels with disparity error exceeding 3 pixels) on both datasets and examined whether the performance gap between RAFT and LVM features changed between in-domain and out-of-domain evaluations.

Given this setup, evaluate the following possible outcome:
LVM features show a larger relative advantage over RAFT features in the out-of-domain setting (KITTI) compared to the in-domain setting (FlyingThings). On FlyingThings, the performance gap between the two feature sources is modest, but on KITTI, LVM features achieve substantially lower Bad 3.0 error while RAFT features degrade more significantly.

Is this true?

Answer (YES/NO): YES